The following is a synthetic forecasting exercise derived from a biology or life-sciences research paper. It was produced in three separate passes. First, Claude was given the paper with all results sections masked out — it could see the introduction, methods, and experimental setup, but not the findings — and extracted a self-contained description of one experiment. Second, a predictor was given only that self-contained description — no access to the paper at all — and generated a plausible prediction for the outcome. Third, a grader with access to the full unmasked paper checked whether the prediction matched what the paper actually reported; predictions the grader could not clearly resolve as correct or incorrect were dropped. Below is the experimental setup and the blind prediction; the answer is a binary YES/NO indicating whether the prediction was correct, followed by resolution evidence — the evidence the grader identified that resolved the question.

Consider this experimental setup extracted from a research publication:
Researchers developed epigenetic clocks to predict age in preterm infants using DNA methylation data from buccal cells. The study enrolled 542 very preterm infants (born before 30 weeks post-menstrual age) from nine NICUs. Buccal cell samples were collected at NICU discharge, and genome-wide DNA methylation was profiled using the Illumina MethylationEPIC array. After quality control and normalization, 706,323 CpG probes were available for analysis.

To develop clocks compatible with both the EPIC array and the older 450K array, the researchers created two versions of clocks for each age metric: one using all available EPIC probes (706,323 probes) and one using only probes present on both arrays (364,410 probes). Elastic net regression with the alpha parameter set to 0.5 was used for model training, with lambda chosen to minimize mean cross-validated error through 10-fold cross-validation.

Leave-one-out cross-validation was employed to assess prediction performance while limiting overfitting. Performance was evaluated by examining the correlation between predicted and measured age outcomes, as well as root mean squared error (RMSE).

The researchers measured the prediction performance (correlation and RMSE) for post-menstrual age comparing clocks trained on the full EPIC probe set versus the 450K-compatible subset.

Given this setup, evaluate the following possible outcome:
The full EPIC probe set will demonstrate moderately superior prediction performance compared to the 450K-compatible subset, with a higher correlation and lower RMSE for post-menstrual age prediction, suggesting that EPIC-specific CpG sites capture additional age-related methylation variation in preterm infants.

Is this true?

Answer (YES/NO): NO